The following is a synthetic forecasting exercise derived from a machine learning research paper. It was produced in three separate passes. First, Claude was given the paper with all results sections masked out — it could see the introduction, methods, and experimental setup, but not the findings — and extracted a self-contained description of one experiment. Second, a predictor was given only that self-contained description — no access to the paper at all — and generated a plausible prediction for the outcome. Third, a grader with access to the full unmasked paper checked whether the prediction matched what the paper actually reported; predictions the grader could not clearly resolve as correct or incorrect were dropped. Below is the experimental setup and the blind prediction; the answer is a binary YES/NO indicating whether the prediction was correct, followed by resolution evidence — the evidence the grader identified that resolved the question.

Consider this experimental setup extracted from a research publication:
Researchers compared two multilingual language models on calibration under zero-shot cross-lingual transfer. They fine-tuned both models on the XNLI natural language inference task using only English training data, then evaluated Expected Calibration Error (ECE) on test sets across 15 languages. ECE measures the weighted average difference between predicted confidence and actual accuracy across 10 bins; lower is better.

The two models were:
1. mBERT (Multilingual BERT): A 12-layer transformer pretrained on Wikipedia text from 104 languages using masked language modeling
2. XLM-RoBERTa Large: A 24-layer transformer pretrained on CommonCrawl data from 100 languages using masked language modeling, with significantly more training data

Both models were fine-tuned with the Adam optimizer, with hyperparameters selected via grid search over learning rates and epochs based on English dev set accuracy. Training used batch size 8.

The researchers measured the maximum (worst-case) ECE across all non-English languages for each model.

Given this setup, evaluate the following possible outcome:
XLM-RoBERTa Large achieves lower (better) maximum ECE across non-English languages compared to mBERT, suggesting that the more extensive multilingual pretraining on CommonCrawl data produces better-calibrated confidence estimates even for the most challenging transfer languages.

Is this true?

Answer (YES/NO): YES